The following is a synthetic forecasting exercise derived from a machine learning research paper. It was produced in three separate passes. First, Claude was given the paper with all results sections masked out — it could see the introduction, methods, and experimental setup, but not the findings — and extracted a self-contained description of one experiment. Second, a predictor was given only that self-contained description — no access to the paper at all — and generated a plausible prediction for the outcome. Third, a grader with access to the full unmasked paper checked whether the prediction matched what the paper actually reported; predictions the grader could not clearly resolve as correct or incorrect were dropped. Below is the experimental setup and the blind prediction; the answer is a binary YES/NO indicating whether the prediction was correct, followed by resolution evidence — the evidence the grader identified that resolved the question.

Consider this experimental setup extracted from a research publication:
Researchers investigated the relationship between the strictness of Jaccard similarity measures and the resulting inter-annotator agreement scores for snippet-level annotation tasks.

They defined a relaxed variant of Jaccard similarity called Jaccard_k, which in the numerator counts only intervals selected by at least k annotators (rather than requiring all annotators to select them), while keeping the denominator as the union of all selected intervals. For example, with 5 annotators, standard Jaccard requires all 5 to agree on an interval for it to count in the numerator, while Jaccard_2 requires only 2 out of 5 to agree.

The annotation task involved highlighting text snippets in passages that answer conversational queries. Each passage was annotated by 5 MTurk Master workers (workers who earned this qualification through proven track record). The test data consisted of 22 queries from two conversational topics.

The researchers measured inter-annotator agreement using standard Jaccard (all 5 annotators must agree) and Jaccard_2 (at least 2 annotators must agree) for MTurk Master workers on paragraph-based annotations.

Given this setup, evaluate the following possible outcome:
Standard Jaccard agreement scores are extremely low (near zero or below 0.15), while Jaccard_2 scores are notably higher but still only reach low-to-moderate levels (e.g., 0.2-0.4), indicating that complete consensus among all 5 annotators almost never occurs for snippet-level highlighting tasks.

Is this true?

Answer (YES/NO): NO